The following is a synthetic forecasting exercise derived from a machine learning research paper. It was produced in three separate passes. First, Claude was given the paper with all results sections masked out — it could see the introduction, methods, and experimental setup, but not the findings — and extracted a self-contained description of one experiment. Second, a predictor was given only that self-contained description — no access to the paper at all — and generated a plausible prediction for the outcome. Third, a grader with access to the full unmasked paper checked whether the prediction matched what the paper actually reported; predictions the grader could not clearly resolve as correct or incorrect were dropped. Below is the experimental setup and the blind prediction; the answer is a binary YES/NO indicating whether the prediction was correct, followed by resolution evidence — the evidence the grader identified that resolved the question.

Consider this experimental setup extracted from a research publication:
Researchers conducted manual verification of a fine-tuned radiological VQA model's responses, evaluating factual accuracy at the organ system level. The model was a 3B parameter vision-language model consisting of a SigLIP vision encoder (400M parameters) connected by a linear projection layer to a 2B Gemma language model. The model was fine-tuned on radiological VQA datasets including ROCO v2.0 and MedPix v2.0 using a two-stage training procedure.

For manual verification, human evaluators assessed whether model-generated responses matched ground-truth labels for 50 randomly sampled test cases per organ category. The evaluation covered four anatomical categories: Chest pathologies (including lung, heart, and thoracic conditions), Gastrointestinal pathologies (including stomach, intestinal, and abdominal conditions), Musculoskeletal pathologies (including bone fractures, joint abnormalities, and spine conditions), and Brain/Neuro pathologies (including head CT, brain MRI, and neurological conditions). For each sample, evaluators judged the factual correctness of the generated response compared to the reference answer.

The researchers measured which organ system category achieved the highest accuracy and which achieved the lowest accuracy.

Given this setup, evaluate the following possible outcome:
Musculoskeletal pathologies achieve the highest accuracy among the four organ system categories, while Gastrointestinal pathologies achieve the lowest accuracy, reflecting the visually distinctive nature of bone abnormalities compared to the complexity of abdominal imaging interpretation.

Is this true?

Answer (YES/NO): NO